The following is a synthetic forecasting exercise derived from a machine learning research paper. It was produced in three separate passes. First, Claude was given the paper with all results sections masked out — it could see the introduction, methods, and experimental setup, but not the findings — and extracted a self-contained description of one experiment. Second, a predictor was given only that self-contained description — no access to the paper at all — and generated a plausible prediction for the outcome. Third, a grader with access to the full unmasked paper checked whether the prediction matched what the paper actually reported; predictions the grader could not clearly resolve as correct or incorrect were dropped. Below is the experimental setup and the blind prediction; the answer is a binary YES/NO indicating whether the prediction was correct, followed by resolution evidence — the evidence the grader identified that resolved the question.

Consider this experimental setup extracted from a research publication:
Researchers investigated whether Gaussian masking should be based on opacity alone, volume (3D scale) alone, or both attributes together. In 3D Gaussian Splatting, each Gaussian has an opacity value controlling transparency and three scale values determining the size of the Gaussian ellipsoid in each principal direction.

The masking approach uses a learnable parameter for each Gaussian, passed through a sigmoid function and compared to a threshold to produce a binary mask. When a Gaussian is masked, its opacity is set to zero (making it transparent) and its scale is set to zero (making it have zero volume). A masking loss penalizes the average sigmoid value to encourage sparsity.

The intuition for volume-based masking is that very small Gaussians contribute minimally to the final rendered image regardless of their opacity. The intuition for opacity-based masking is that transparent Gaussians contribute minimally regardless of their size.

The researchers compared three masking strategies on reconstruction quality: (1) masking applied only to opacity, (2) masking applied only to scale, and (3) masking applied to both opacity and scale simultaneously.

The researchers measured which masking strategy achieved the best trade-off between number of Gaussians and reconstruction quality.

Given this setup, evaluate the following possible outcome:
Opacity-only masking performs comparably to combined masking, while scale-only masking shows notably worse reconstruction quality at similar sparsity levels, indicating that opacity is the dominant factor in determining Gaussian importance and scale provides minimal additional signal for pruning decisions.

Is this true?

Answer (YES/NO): NO